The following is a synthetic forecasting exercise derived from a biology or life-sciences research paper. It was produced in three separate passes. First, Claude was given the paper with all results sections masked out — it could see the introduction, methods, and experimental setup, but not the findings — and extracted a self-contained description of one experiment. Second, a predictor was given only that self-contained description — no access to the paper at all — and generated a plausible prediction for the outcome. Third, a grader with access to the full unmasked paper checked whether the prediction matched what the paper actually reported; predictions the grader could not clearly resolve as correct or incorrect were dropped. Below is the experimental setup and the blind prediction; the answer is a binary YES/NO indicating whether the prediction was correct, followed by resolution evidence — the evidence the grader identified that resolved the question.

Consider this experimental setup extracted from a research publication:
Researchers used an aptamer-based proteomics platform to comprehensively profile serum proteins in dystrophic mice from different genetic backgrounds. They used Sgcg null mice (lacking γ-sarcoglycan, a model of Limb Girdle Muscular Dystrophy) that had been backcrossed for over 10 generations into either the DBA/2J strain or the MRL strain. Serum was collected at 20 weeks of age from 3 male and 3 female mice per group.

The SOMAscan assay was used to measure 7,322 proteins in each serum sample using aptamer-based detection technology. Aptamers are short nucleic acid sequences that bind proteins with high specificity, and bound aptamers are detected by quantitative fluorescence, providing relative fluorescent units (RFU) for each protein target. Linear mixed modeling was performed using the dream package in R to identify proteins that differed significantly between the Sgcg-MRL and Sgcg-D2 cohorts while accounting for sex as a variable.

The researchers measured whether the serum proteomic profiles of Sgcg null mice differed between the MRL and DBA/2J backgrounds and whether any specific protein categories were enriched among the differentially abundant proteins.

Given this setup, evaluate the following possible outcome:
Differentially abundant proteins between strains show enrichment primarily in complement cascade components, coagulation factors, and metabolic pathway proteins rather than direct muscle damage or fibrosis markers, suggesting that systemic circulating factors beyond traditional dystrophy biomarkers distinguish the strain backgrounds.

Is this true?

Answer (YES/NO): NO